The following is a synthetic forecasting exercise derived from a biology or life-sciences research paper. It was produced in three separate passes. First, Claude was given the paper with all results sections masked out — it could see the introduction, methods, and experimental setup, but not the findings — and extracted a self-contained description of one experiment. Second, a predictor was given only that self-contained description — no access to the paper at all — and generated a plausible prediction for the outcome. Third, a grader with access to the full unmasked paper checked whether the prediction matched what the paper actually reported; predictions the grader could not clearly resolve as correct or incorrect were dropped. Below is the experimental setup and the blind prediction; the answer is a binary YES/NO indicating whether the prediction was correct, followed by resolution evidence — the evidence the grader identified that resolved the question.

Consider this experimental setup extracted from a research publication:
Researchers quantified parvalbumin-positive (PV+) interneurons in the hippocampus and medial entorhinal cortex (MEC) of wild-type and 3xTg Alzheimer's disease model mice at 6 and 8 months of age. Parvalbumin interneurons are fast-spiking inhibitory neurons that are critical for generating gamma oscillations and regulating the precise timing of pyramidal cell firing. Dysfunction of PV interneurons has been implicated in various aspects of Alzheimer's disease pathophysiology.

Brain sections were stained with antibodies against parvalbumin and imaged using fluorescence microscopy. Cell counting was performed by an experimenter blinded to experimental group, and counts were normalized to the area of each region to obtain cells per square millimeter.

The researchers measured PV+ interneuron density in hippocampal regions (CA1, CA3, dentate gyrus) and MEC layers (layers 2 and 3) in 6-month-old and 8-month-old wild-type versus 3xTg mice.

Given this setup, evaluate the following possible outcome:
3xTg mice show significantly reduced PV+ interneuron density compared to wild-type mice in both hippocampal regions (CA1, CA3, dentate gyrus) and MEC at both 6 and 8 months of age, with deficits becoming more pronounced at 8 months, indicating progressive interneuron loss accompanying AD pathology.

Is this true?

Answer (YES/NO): NO